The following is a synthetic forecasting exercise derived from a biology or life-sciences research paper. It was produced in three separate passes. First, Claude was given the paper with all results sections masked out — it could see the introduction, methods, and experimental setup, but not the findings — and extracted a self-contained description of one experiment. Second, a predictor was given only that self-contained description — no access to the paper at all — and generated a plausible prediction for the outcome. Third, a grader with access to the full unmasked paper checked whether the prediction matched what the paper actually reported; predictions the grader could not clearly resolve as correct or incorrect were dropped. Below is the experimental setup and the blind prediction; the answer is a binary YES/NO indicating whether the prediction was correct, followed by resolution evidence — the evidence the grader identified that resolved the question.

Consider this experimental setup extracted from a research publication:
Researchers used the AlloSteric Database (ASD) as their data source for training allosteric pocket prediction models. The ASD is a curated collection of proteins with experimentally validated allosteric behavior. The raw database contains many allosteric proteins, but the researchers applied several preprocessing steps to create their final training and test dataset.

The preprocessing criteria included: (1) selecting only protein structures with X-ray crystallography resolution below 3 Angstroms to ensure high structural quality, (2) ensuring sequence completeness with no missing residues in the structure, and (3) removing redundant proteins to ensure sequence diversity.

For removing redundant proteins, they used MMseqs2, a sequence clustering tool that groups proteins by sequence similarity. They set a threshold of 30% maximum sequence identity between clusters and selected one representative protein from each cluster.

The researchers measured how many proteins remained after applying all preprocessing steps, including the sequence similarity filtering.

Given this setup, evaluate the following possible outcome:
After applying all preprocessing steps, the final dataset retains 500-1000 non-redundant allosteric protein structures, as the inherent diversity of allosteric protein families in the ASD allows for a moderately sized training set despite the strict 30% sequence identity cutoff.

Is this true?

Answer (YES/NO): NO